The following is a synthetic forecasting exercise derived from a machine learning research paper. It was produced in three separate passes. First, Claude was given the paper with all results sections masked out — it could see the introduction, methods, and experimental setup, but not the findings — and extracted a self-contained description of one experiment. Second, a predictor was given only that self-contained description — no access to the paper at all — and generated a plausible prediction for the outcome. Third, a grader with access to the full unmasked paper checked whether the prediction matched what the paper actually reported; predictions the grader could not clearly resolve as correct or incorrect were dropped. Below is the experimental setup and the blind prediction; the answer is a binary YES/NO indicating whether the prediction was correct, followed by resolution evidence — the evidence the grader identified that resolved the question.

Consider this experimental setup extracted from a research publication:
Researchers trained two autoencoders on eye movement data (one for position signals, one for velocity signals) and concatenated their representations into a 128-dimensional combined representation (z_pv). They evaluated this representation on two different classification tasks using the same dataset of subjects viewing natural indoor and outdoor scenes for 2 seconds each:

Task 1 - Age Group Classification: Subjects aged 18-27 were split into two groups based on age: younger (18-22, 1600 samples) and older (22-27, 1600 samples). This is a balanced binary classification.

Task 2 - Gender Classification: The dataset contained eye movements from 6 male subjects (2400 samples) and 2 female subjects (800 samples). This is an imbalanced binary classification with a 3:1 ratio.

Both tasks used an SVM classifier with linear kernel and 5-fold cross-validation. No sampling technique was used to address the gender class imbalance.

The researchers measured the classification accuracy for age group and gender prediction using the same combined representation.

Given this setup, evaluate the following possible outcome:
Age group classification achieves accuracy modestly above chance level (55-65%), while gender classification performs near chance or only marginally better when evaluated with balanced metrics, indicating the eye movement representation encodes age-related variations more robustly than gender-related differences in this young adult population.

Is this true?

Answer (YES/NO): NO